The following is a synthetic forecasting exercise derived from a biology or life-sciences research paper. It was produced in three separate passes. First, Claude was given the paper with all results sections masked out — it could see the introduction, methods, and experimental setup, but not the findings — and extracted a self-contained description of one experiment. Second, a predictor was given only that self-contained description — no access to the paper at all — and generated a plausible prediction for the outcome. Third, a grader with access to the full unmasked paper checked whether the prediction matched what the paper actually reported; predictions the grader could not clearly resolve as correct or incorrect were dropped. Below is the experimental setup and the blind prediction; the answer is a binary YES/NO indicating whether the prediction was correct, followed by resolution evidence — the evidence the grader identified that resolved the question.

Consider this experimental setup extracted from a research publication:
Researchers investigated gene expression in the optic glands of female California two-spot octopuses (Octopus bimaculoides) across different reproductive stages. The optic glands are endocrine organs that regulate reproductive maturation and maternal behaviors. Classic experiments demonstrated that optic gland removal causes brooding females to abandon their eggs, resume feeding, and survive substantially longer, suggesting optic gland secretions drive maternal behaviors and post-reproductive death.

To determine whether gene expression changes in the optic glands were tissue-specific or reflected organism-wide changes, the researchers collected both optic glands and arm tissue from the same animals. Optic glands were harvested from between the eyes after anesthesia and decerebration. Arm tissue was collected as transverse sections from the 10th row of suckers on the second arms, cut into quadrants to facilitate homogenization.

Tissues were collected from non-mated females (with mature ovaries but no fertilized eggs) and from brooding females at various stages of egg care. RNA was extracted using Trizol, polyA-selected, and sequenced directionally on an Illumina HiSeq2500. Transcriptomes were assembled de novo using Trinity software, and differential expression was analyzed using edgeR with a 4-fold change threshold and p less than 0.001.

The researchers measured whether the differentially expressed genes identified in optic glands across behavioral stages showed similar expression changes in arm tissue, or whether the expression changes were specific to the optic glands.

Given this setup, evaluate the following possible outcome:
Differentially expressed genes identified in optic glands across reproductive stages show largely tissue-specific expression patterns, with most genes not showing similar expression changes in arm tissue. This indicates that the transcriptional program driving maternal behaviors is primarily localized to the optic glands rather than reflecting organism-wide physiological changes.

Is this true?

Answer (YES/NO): YES